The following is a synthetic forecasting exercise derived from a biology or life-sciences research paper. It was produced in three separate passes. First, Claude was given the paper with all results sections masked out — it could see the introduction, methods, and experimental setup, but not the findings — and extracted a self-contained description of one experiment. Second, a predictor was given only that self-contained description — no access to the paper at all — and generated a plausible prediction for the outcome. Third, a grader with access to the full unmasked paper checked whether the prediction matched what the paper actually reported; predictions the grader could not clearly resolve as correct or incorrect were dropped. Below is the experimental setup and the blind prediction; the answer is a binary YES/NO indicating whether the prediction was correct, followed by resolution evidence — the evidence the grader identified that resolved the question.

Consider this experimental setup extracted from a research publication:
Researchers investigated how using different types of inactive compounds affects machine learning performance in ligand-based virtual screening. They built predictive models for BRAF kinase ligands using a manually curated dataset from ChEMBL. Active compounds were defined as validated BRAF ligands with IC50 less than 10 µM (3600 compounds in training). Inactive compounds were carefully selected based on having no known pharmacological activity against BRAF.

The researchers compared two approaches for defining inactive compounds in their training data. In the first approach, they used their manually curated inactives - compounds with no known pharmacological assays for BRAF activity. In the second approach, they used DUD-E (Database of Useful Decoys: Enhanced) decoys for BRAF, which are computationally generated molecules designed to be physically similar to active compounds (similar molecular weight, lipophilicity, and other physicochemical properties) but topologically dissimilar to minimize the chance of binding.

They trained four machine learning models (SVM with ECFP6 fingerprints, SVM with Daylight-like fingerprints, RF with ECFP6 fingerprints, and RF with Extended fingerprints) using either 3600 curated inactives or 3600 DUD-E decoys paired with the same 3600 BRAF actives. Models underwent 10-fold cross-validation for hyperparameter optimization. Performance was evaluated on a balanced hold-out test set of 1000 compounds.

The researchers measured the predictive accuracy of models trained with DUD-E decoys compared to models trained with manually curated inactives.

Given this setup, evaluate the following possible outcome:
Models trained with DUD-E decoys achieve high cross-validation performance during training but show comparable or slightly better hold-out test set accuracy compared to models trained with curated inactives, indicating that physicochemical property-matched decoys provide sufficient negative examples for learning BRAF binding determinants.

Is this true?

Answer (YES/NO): NO